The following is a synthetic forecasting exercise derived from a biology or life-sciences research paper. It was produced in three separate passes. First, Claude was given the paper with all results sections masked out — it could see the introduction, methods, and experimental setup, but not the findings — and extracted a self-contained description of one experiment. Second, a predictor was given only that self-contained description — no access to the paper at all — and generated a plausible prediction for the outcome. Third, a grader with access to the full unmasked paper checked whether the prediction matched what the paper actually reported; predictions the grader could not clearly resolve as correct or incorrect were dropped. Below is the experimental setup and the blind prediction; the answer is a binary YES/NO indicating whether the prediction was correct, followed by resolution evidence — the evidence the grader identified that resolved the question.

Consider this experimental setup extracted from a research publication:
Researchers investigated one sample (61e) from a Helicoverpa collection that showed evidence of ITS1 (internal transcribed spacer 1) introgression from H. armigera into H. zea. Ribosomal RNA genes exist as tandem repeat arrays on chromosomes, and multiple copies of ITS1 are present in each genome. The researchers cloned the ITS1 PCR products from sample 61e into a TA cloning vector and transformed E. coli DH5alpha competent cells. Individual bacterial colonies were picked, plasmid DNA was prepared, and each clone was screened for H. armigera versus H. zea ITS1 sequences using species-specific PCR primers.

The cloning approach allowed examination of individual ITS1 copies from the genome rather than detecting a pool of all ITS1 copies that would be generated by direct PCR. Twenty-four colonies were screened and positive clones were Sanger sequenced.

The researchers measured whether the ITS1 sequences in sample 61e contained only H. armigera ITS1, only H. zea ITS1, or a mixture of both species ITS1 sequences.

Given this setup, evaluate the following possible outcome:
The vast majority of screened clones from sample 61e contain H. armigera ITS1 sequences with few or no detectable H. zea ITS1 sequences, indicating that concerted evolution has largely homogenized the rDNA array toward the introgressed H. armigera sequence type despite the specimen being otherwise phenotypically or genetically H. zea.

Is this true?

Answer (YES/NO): NO